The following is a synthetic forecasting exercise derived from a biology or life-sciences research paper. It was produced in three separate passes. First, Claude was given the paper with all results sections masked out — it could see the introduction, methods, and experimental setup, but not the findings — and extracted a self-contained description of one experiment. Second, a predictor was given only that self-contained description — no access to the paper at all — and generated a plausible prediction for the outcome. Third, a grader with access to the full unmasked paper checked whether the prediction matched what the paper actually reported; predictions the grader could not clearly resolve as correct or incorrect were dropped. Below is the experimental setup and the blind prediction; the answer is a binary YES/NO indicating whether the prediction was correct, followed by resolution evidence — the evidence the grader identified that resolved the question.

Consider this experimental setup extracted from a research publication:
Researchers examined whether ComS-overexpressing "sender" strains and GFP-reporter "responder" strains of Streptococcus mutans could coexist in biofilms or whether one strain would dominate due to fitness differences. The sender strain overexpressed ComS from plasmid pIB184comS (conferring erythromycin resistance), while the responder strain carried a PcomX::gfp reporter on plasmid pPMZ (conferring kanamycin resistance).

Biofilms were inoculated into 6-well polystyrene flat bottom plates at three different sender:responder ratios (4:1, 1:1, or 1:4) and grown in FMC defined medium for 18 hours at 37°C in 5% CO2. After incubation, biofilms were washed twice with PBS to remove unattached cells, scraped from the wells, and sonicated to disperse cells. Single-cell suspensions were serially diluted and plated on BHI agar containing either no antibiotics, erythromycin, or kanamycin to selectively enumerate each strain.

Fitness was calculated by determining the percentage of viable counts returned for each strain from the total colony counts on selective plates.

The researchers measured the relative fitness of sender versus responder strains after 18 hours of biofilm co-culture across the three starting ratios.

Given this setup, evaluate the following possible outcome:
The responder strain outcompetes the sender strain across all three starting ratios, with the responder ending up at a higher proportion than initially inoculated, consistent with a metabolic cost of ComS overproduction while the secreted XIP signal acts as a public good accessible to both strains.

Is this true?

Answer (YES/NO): YES